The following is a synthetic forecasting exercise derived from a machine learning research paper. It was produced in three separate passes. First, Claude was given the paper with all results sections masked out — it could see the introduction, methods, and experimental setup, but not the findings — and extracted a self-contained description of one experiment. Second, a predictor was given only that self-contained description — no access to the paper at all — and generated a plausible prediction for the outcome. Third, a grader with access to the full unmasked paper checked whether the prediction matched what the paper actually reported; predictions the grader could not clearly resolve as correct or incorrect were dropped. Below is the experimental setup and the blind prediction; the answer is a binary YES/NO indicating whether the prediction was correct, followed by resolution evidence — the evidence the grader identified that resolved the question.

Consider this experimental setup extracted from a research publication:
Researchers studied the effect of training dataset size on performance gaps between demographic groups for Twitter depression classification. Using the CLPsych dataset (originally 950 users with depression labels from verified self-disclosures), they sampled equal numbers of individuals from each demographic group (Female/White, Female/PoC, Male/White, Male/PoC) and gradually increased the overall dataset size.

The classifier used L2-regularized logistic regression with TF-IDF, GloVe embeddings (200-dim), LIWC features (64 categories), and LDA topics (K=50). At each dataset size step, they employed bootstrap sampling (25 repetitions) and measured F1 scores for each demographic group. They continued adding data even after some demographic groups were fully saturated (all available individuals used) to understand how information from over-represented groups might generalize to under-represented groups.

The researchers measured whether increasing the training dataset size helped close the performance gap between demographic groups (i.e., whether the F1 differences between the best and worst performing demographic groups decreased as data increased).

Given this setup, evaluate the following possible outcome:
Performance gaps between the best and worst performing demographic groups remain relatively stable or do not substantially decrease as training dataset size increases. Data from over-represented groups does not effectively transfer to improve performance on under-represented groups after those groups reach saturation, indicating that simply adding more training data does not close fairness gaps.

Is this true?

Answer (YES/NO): NO